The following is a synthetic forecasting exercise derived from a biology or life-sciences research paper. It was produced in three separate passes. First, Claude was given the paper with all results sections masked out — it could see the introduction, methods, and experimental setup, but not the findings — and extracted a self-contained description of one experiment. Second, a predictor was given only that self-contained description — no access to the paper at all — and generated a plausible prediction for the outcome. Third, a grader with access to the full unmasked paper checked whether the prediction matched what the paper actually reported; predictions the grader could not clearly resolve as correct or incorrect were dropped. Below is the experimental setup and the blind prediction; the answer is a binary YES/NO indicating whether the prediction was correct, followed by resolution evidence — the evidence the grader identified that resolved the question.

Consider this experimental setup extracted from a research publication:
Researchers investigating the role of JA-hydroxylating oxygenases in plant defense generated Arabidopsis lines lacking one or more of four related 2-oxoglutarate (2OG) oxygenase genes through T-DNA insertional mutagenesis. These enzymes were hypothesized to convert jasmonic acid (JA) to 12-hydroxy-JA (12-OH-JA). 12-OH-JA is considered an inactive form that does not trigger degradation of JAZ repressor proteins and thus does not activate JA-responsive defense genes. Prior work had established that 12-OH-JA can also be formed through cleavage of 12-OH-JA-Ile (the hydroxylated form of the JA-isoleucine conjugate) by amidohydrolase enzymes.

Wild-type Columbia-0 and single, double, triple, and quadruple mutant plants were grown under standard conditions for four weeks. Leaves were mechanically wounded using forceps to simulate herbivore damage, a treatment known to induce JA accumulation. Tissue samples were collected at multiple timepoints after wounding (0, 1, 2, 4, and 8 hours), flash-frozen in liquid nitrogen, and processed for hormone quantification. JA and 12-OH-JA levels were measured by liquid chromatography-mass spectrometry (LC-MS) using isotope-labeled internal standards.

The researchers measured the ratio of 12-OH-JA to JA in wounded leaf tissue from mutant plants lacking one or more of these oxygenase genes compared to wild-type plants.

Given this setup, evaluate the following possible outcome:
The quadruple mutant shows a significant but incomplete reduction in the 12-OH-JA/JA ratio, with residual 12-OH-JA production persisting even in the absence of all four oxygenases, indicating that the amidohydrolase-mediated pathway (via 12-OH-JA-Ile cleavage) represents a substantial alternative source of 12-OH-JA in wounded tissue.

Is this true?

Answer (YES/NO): YES